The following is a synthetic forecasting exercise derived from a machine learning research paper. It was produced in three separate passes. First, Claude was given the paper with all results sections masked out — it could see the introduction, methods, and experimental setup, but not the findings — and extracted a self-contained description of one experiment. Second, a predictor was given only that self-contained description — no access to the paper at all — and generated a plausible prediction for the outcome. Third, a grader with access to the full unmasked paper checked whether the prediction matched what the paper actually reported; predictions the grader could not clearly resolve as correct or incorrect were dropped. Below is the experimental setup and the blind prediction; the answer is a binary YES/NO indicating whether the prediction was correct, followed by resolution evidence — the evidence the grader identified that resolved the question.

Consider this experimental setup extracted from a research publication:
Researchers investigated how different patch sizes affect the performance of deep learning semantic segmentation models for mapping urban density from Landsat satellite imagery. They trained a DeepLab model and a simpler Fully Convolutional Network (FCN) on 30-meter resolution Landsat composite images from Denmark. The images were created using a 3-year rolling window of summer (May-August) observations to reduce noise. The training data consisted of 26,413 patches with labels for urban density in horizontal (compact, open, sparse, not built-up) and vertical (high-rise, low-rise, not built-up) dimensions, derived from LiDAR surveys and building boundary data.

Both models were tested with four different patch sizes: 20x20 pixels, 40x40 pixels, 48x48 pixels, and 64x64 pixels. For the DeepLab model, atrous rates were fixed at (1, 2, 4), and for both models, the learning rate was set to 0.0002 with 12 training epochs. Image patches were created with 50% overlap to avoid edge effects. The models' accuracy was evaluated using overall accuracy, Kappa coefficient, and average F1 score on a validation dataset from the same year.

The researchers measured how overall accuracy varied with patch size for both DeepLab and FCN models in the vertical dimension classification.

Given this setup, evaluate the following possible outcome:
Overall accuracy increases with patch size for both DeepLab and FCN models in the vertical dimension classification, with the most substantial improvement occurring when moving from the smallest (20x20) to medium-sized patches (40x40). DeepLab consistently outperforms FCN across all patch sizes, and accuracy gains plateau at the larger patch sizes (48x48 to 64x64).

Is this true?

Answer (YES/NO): NO